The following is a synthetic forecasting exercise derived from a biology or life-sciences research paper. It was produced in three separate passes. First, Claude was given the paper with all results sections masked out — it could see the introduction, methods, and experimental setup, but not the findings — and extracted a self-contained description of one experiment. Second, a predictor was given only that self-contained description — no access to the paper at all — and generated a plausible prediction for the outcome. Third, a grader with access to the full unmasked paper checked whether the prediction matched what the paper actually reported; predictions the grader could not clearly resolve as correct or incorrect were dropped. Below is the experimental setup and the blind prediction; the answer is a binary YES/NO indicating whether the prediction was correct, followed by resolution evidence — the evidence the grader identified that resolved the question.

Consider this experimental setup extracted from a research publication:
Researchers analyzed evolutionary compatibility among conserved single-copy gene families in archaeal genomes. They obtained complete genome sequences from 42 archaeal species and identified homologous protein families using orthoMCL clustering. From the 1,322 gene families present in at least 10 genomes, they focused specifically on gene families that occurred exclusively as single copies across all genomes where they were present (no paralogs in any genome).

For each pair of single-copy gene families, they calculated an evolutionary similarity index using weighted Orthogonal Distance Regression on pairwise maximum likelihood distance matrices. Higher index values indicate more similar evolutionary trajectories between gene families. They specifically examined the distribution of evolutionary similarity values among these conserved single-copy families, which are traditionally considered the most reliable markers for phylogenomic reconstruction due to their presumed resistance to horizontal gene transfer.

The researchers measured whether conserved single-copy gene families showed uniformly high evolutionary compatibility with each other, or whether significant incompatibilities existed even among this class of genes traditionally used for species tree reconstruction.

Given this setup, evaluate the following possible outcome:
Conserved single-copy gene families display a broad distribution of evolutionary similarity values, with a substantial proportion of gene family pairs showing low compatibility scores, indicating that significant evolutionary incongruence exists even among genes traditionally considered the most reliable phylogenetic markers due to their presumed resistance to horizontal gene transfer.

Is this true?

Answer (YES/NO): YES